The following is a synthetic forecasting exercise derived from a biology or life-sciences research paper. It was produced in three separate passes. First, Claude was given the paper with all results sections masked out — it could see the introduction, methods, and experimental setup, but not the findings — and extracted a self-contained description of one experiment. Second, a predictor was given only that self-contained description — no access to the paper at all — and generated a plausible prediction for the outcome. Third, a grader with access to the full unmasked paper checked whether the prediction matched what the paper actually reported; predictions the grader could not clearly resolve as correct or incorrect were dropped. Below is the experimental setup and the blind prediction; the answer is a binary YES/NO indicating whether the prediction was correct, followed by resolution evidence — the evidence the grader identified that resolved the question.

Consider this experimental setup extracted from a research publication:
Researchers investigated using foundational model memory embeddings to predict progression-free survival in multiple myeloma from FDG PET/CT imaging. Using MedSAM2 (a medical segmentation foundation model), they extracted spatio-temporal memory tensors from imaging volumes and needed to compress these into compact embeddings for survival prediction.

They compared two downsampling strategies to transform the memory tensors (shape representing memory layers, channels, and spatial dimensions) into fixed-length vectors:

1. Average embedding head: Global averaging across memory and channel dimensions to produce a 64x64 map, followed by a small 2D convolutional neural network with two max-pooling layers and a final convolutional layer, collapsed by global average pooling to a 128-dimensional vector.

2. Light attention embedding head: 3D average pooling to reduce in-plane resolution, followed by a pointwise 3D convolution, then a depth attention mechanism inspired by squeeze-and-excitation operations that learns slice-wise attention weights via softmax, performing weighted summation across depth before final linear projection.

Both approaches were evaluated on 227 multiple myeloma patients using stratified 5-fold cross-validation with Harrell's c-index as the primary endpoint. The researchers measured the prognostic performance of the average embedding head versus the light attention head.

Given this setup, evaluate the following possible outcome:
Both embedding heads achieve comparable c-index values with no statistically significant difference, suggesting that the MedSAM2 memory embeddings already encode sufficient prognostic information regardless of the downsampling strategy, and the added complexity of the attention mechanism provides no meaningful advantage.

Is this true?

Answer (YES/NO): NO